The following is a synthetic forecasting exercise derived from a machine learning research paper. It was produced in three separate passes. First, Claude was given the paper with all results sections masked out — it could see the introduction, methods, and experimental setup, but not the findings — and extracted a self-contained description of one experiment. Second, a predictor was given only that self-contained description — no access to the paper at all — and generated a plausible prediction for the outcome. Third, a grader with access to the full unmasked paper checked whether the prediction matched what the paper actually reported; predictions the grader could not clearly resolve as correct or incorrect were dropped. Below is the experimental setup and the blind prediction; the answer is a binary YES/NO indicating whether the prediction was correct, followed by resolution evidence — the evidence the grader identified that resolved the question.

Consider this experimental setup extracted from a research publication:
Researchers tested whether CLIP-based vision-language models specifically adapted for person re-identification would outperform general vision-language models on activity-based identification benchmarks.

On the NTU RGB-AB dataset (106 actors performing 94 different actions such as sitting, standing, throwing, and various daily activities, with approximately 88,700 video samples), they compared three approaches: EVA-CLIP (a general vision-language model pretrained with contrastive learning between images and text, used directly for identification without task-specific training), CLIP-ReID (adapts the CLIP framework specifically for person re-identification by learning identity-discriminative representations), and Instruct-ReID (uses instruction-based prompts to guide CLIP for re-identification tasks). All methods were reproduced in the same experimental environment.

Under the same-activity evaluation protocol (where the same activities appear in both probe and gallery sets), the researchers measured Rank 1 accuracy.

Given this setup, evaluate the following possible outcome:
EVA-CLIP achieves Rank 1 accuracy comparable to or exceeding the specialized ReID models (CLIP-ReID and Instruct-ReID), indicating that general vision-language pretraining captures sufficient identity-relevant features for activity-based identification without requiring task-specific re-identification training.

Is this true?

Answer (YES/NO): NO